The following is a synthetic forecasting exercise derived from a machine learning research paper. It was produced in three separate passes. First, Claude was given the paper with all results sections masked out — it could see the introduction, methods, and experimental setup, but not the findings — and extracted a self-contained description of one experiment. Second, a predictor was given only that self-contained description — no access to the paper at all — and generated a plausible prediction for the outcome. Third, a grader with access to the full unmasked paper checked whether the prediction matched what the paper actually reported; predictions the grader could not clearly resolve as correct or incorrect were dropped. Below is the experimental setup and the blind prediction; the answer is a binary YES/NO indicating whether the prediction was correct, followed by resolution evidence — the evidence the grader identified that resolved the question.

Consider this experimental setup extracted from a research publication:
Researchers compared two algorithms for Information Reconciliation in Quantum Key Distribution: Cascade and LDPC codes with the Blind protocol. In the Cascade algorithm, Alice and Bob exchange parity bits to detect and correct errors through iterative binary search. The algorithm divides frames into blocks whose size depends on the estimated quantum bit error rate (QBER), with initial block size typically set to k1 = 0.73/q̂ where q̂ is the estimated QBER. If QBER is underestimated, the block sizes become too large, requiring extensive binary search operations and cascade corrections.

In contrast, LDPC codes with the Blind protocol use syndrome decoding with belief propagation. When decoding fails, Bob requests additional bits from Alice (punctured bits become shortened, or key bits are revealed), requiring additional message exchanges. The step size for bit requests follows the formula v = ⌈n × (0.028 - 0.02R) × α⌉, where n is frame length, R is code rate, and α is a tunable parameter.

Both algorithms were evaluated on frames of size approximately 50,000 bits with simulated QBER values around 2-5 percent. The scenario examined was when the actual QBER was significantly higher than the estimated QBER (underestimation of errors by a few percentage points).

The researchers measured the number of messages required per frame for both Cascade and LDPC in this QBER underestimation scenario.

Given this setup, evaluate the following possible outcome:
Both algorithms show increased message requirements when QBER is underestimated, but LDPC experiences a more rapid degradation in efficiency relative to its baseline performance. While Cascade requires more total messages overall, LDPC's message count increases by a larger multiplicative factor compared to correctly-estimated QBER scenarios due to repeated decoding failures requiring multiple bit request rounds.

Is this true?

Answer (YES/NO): NO